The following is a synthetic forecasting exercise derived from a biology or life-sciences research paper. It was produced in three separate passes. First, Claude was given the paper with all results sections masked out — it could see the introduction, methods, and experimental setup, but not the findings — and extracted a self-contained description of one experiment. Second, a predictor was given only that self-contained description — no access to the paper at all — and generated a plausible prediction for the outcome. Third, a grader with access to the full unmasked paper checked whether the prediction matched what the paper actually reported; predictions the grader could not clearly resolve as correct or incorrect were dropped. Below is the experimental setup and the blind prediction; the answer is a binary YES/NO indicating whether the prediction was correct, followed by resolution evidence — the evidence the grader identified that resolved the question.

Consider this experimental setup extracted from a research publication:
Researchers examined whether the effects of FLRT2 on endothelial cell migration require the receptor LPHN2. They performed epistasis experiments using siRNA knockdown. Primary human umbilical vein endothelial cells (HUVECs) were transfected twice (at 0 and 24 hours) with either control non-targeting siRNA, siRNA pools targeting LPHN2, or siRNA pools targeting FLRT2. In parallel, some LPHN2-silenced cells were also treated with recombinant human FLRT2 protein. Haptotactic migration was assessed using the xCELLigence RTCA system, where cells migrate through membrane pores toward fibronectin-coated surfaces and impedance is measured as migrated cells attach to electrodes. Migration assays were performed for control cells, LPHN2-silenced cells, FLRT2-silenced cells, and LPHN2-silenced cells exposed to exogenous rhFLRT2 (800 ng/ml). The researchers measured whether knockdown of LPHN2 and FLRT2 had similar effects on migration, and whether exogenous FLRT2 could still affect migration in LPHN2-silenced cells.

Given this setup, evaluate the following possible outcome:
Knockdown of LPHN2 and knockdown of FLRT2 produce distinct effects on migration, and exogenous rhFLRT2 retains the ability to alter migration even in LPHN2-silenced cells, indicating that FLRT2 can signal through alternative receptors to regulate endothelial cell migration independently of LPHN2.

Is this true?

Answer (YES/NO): NO